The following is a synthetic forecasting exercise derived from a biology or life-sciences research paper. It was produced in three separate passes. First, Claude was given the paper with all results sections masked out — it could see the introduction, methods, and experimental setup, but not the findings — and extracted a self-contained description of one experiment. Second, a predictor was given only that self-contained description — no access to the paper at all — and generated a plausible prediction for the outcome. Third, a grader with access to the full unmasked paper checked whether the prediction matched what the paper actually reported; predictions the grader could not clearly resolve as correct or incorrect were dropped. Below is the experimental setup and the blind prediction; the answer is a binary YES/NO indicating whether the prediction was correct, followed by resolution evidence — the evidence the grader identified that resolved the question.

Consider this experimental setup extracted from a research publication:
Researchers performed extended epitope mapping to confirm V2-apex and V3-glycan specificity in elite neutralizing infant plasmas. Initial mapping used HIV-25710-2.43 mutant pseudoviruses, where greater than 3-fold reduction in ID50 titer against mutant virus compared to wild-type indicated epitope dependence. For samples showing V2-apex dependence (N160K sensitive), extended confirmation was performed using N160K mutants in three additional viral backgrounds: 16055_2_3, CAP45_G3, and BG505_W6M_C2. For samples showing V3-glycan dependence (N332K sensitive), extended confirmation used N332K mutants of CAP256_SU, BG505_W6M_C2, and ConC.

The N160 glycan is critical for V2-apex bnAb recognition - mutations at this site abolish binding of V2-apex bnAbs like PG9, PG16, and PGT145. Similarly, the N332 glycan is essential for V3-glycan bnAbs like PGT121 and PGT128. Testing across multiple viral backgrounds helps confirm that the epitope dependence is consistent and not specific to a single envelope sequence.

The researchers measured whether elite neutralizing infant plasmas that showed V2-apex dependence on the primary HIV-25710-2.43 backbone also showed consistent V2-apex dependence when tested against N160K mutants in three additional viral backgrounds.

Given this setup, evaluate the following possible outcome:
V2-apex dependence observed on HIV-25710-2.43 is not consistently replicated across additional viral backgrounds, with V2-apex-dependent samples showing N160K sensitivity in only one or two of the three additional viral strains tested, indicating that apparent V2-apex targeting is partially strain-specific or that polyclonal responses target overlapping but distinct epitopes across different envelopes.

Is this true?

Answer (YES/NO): NO